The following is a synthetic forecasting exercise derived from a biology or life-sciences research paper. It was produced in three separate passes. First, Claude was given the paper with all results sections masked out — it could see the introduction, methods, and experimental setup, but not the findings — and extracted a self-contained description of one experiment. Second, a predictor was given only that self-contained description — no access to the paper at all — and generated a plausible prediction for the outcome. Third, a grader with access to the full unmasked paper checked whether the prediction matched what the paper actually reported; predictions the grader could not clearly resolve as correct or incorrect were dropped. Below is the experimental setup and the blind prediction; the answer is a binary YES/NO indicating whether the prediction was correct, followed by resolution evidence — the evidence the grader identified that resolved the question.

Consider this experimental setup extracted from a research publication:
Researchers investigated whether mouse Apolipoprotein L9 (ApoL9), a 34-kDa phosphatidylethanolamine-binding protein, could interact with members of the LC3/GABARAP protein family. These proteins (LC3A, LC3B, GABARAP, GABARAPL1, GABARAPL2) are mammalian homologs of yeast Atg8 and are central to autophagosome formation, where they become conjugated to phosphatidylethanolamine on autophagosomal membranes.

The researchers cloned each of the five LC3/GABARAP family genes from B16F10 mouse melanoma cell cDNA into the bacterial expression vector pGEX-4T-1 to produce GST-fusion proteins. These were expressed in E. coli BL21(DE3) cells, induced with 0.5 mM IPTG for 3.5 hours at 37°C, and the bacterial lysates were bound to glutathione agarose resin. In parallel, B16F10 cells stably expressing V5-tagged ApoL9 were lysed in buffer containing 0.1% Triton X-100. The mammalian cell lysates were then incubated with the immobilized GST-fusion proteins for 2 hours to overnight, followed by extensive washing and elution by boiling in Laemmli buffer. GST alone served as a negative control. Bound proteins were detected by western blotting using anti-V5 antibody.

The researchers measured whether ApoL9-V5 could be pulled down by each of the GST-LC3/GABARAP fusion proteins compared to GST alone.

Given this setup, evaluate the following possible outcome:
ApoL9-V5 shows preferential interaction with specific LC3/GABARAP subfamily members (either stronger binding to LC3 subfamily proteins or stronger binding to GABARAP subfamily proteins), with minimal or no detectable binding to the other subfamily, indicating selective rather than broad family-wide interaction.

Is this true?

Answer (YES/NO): NO